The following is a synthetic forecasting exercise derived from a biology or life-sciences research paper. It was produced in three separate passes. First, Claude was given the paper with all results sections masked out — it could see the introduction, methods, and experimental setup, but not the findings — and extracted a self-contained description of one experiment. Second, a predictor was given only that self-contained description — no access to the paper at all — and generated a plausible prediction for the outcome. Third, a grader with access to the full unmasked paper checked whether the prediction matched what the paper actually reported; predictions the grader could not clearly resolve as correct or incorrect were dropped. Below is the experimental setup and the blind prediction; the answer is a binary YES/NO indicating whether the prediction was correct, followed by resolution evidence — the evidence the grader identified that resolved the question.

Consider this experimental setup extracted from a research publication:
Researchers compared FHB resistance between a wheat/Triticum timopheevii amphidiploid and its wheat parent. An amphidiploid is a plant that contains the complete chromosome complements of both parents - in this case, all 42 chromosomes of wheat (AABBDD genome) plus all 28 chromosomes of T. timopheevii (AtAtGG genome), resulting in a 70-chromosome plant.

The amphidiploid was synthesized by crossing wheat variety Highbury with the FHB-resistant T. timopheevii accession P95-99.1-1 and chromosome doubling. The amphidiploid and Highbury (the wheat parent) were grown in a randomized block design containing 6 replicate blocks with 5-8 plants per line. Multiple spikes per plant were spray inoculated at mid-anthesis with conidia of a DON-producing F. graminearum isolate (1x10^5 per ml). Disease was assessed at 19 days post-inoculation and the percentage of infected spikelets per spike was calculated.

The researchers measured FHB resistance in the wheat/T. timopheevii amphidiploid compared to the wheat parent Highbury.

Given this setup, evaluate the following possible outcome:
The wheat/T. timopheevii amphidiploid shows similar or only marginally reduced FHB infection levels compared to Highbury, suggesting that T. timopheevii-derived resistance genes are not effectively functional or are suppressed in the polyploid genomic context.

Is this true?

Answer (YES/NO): NO